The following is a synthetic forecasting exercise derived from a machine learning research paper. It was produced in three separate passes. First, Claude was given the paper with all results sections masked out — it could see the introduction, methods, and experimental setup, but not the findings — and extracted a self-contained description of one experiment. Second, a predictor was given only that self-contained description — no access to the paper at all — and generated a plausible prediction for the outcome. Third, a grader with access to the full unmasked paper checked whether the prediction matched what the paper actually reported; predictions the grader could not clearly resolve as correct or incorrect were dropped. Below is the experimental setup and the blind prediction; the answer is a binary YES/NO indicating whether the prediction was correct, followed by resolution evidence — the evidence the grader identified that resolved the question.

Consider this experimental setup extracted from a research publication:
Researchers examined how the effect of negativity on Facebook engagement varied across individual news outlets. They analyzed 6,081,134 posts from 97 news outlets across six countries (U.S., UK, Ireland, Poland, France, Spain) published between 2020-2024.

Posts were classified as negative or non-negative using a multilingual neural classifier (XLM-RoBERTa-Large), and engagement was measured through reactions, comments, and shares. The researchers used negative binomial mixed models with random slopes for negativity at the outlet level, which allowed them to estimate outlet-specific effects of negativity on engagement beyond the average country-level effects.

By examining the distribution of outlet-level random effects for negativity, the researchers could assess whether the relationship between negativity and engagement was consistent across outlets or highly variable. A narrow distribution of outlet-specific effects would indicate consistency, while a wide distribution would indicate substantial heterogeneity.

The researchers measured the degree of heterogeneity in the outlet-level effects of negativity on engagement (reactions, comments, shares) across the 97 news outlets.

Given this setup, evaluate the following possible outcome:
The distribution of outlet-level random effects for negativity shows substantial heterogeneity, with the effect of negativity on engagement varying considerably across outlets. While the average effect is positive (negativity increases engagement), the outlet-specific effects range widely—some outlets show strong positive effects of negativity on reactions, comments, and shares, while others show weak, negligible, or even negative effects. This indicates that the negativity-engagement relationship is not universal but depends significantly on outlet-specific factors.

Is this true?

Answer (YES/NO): NO